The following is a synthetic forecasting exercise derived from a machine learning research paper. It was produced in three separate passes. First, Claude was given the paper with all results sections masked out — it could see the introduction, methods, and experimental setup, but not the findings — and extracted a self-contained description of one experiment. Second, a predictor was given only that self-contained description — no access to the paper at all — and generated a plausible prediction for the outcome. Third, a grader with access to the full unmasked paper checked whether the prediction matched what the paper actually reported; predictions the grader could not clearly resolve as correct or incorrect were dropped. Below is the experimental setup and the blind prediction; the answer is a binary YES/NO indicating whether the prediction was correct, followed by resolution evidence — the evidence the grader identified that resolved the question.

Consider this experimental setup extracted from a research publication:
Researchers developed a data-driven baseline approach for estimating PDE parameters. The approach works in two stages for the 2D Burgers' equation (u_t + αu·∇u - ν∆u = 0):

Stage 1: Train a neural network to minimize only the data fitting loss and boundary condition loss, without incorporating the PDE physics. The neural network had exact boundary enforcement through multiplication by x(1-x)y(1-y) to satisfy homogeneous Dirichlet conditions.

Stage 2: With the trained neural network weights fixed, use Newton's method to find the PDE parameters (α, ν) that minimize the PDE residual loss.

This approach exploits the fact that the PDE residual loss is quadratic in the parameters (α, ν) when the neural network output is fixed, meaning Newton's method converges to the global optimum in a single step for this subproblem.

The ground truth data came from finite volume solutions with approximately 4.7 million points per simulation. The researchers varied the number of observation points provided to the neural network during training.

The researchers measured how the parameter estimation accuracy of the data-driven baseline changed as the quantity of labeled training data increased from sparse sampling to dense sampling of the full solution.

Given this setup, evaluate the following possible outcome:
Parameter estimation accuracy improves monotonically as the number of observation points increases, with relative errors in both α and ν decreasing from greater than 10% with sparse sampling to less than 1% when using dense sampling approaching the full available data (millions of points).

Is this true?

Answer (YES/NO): NO